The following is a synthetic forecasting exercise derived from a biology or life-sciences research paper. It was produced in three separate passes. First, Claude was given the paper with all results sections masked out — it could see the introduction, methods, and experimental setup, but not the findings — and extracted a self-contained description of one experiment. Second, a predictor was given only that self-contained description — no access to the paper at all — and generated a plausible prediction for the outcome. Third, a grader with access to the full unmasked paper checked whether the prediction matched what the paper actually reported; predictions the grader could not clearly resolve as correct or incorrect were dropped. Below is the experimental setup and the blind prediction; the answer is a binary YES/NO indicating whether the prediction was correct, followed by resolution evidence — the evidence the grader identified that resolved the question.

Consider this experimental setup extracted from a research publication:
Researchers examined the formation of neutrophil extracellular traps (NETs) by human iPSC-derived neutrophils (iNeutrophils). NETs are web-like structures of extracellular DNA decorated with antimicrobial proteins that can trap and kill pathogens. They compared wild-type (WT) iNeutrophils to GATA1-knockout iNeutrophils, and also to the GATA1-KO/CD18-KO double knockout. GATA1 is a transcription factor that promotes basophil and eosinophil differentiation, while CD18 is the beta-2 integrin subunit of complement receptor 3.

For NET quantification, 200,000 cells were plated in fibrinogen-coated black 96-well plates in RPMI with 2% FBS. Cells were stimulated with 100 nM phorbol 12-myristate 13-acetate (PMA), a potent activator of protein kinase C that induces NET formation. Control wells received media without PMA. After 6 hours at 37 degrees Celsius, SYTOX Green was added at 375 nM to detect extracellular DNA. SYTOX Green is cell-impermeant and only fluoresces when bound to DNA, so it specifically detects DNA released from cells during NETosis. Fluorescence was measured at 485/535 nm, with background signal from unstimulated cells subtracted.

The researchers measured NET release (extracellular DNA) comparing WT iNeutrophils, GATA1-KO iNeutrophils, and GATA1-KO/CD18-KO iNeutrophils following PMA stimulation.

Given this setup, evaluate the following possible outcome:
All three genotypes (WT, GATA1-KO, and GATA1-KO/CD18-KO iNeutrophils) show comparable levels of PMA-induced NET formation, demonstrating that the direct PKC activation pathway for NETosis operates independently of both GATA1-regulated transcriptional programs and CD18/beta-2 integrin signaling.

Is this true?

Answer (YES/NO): NO